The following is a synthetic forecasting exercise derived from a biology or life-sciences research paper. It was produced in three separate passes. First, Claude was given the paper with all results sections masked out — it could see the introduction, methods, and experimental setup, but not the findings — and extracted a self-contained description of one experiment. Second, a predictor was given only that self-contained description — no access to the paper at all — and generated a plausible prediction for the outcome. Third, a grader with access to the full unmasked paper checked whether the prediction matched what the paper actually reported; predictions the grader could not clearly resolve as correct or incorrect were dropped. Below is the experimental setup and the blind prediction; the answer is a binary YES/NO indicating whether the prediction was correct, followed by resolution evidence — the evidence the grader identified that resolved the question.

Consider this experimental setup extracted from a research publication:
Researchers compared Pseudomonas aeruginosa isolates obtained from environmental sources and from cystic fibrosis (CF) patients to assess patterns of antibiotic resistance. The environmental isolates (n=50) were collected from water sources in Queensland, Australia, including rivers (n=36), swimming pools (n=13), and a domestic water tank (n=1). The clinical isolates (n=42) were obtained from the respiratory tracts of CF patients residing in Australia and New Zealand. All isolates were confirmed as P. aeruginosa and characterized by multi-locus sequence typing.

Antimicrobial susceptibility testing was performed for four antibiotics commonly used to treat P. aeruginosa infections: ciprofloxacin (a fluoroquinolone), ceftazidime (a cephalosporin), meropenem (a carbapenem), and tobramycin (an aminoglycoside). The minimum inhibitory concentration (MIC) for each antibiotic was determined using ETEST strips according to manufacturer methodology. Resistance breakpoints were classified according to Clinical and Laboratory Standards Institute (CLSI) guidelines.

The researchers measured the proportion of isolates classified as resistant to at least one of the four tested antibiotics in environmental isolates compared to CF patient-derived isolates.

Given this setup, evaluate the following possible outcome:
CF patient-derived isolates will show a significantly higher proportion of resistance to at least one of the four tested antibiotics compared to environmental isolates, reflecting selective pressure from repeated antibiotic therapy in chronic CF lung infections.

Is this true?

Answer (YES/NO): YES